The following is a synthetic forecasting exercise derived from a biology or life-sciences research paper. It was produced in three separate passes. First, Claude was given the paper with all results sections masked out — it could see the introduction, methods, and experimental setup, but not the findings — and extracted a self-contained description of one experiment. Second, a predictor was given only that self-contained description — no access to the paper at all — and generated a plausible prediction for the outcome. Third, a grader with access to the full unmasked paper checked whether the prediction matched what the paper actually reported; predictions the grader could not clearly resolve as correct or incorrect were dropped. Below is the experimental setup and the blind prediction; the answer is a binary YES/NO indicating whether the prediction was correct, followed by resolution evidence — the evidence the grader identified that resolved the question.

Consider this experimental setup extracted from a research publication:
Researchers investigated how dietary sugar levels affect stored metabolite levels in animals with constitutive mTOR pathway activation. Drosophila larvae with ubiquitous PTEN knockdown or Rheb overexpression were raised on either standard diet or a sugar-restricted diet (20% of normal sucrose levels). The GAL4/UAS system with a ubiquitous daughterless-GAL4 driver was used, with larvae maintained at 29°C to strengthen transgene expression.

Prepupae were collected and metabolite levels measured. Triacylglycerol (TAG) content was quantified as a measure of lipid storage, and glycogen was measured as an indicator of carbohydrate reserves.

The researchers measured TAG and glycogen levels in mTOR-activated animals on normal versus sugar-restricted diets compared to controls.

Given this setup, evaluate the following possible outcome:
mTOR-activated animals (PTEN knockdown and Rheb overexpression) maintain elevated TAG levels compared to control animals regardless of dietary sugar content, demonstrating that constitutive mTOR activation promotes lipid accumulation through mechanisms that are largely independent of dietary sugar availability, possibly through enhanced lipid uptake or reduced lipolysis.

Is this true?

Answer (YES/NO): NO